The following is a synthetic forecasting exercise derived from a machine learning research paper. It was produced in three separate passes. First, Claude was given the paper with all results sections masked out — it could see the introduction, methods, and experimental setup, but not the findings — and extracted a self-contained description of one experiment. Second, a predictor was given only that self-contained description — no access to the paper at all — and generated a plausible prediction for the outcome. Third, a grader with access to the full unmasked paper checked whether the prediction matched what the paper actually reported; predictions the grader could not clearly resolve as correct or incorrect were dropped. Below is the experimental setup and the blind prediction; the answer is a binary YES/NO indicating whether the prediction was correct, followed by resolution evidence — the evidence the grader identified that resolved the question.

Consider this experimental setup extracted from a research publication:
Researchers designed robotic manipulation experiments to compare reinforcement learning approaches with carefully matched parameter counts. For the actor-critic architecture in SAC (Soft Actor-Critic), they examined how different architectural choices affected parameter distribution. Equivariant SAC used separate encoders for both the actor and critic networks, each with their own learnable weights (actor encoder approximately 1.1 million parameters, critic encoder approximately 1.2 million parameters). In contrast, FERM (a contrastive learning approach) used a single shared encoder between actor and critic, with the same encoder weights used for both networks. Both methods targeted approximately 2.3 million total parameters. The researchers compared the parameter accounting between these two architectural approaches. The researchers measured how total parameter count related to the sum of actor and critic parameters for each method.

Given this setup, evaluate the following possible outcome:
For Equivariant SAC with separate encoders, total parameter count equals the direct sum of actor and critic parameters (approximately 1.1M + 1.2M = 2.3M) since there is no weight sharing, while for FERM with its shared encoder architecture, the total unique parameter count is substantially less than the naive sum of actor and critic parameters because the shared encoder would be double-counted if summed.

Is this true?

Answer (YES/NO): YES